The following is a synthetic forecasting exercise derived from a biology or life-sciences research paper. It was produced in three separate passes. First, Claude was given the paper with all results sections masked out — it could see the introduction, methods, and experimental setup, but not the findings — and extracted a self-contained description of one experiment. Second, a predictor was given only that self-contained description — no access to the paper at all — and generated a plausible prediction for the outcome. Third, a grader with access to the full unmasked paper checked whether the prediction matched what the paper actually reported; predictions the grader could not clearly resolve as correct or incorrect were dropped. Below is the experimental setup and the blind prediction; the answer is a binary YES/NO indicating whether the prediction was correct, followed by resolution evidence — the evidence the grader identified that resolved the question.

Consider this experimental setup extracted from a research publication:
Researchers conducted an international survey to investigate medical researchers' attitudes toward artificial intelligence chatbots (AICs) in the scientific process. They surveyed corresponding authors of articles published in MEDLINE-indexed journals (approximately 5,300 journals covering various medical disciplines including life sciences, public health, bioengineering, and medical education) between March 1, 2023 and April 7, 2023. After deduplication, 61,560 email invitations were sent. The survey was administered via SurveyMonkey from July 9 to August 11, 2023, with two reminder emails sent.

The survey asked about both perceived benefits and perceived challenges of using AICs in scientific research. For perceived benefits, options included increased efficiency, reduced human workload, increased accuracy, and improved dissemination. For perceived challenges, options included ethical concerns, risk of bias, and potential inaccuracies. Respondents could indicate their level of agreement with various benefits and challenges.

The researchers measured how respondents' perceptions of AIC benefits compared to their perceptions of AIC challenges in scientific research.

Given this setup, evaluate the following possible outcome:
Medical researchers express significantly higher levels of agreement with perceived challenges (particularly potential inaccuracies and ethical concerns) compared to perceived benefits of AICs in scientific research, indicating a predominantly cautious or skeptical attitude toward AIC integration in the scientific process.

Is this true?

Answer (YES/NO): YES